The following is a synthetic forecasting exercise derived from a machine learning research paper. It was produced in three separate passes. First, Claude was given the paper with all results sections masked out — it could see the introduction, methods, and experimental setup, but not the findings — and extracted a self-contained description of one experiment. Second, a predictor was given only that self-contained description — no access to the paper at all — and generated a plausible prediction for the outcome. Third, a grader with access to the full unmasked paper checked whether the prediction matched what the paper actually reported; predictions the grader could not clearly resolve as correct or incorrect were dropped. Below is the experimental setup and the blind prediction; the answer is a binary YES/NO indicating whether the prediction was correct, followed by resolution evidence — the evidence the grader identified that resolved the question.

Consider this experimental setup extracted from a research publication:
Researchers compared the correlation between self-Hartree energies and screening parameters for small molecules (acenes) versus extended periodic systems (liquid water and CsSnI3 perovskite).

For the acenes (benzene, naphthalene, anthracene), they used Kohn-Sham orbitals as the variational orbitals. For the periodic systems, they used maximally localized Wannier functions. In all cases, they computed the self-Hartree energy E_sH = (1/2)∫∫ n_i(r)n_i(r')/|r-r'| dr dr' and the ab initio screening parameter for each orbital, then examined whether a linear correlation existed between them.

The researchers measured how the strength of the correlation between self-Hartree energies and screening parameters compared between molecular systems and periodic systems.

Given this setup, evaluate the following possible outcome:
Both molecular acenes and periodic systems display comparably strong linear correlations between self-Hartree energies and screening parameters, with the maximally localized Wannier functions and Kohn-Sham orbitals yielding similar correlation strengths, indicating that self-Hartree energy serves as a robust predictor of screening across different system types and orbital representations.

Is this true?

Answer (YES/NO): NO